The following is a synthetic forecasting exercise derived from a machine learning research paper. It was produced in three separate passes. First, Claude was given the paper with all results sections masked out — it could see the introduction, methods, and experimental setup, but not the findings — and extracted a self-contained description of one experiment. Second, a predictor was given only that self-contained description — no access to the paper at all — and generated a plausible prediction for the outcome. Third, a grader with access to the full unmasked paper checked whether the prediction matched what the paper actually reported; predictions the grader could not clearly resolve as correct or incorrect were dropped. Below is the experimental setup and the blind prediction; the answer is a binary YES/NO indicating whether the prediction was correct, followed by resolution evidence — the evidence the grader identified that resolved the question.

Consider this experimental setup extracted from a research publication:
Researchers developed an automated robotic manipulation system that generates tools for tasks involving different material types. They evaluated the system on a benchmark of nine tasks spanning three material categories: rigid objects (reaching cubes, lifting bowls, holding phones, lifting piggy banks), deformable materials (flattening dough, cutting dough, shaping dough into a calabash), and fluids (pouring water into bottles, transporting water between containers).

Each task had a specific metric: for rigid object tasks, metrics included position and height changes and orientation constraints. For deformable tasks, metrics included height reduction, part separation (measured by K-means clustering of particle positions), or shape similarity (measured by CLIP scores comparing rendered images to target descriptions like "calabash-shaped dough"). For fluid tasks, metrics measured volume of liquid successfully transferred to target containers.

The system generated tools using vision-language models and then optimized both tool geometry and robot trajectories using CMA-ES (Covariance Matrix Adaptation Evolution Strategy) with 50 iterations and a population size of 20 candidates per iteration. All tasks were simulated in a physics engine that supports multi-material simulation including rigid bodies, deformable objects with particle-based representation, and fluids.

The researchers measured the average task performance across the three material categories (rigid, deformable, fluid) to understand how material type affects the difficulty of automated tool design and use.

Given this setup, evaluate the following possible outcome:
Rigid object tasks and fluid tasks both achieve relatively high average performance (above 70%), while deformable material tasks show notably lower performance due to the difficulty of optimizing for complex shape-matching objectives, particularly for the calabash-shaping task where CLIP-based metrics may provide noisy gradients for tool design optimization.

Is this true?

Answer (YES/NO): NO